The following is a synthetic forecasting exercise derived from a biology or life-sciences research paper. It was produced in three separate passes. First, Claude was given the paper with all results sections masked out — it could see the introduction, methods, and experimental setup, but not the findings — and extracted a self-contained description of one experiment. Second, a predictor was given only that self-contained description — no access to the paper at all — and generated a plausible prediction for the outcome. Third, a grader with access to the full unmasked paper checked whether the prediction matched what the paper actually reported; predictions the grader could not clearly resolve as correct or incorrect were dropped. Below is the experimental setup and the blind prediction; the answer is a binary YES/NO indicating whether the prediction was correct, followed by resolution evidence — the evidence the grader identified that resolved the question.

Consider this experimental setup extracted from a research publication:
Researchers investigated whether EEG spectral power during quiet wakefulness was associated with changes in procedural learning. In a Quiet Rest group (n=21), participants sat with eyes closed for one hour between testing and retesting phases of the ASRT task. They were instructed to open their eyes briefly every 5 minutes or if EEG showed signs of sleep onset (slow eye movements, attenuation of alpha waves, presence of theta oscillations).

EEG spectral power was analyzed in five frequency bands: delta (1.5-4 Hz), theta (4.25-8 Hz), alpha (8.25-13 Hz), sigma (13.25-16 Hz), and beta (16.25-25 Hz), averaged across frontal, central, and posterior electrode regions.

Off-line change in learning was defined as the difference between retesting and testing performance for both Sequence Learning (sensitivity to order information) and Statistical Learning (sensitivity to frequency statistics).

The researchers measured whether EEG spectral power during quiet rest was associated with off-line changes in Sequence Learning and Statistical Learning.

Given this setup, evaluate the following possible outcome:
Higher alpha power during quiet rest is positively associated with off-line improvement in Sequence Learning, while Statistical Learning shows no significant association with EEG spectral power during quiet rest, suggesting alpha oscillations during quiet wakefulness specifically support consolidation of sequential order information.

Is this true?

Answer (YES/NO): NO